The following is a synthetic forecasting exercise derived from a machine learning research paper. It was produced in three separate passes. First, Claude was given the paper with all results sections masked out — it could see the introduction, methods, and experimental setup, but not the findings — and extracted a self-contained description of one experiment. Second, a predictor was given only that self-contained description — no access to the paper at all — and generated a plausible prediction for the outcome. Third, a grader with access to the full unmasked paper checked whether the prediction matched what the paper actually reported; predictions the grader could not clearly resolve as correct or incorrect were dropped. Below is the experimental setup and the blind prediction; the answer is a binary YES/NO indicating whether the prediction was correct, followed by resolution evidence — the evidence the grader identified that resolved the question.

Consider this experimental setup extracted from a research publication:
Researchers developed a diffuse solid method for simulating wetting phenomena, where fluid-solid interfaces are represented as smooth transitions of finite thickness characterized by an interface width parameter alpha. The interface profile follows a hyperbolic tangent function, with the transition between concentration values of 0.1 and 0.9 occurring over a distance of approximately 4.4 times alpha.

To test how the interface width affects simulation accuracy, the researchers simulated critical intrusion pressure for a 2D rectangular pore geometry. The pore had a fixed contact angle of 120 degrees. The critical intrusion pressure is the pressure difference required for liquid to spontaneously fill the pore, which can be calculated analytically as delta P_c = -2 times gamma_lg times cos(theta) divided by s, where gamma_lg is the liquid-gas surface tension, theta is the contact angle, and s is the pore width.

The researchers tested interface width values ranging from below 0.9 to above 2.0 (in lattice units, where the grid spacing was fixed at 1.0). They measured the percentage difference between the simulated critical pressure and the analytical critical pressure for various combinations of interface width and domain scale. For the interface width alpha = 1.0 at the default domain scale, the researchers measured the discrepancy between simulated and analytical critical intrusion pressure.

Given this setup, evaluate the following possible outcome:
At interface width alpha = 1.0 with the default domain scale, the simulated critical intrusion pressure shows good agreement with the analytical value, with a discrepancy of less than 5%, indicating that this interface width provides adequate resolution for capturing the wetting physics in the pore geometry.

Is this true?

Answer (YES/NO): YES